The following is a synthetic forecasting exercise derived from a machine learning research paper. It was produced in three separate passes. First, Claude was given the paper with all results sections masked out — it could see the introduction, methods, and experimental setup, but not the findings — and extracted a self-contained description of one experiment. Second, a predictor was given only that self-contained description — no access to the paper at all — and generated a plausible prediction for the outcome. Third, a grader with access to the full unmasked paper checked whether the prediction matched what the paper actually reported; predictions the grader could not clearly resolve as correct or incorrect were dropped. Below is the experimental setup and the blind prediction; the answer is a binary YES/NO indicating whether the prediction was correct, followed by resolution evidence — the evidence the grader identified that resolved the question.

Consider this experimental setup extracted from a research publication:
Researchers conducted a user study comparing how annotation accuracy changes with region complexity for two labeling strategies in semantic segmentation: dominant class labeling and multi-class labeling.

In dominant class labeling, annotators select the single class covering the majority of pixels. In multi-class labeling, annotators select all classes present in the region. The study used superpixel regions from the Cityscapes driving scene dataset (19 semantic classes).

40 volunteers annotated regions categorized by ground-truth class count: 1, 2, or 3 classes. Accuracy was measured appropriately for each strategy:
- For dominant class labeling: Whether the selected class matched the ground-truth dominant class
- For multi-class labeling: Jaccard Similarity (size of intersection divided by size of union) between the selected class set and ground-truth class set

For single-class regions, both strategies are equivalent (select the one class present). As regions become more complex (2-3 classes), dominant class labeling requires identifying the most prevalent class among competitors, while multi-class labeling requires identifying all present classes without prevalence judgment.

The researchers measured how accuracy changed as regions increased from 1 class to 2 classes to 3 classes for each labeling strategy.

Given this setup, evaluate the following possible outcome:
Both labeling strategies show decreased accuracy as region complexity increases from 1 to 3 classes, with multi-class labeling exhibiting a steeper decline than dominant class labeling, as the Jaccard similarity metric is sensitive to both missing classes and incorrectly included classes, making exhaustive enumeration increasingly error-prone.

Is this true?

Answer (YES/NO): NO